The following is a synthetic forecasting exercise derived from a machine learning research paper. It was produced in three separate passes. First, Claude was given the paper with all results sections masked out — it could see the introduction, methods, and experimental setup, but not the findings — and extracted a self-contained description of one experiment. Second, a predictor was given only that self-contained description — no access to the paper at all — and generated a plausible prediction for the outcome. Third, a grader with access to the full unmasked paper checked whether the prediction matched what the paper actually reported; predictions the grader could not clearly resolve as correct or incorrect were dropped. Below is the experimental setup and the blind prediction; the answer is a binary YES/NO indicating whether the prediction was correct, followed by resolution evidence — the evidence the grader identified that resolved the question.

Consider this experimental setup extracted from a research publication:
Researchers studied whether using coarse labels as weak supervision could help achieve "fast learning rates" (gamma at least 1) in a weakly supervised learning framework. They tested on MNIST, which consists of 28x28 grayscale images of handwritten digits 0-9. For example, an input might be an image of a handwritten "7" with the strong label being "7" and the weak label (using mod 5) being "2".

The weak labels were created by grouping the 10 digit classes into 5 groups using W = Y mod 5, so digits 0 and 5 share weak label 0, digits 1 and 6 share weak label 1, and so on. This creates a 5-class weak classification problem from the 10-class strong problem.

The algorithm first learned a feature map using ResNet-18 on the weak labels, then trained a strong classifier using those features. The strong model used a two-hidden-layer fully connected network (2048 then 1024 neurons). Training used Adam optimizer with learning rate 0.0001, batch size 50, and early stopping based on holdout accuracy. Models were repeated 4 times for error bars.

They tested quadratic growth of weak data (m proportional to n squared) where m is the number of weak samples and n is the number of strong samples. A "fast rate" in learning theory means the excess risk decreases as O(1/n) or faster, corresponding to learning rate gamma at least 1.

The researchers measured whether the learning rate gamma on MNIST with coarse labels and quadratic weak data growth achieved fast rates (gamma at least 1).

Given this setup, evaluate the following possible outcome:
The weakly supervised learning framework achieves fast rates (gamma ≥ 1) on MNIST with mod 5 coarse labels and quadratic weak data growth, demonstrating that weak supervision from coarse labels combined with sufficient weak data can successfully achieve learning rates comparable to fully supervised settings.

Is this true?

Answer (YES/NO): YES